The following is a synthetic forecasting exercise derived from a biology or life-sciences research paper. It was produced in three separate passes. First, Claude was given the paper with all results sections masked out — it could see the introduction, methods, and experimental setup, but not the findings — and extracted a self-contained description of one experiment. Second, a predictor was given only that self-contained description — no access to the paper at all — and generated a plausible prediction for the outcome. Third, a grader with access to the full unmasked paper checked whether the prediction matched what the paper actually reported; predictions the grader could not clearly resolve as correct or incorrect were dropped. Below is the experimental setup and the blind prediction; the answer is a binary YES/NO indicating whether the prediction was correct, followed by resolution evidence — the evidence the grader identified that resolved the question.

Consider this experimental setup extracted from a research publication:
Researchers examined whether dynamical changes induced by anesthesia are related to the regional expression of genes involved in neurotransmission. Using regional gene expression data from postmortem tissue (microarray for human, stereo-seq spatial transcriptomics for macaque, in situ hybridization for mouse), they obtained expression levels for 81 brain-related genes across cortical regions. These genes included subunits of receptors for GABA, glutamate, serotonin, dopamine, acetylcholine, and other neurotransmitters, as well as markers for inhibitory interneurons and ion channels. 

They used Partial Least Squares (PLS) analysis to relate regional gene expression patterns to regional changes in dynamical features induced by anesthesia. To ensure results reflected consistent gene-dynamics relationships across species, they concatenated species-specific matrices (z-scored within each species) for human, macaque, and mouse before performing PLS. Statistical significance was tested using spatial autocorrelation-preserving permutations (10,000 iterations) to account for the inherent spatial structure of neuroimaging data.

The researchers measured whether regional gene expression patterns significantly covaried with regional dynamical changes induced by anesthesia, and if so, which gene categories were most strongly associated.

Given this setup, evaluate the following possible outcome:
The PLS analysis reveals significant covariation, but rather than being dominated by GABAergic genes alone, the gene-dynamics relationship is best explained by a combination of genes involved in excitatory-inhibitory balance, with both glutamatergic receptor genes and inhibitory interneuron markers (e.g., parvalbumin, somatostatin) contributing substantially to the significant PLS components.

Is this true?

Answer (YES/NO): NO